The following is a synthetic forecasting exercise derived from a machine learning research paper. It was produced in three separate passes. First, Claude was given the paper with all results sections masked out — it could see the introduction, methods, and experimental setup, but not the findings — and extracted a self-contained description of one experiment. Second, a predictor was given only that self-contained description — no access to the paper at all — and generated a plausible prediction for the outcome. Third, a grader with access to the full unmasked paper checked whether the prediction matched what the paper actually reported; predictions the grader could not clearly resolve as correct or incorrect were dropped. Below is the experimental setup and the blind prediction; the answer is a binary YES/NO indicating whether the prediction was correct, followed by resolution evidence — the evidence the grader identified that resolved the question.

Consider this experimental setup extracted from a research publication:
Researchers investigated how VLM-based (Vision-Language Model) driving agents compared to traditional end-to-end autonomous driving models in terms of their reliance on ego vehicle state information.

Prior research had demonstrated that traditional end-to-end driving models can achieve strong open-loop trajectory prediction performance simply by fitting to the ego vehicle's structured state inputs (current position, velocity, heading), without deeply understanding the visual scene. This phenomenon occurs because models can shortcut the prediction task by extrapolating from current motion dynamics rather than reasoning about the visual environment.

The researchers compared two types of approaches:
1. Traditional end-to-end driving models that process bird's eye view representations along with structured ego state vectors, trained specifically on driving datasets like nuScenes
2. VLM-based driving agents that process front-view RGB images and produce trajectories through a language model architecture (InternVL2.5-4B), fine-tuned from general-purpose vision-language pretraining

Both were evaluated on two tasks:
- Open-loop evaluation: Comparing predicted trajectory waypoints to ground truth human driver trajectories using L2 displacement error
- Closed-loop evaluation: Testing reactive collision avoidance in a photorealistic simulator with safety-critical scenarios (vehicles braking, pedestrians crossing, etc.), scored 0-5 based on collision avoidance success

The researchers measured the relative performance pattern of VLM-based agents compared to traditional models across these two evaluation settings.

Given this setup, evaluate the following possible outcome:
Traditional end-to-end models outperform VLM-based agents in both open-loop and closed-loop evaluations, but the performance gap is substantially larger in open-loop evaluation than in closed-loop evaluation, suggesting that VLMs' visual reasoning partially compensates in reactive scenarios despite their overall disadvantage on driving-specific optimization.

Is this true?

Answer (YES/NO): NO